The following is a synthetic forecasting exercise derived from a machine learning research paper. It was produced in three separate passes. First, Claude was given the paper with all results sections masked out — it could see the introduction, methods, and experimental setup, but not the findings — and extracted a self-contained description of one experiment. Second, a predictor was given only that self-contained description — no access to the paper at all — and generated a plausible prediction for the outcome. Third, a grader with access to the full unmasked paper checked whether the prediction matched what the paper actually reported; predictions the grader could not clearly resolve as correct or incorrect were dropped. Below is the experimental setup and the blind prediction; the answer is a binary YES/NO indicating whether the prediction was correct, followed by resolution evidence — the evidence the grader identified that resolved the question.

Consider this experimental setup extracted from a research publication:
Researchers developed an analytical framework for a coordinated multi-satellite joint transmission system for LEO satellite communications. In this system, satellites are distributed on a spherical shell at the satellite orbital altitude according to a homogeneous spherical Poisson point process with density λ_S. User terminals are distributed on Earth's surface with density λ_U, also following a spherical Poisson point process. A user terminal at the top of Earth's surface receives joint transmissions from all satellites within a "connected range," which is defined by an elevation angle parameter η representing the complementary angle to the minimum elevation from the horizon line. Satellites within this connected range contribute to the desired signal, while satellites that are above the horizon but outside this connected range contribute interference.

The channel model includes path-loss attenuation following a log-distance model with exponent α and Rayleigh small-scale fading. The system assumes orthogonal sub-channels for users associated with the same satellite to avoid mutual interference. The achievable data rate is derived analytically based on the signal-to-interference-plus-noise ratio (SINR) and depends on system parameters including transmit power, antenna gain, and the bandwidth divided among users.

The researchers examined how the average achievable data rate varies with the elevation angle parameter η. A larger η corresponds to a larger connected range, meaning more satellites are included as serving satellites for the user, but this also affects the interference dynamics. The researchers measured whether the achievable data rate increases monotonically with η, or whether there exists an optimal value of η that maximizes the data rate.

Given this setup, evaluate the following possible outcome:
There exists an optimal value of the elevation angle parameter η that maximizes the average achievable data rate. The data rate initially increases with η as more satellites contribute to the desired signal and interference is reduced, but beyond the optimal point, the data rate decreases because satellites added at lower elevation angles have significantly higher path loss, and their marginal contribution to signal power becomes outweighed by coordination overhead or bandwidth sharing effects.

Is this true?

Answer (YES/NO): NO